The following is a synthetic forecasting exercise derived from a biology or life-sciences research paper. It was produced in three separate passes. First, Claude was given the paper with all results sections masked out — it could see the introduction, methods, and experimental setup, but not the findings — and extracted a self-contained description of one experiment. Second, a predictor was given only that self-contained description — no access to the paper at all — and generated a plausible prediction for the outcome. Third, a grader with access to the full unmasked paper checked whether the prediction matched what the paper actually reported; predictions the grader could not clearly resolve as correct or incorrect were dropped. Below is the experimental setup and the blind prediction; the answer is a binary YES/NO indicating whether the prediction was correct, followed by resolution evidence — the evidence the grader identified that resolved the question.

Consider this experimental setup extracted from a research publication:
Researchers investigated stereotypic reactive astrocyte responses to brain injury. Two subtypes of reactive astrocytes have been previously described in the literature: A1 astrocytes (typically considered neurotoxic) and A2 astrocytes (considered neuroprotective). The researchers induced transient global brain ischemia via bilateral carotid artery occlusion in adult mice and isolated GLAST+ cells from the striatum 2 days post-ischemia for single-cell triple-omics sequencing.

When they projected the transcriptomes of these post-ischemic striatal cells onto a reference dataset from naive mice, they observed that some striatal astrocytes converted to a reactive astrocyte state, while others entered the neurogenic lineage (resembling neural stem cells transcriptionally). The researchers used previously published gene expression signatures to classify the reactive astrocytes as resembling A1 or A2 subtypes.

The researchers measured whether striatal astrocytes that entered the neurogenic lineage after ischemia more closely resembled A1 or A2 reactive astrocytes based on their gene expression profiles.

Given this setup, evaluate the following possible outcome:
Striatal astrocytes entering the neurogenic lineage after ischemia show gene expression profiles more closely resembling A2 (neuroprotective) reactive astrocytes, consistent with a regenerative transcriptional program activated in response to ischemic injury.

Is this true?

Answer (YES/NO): NO